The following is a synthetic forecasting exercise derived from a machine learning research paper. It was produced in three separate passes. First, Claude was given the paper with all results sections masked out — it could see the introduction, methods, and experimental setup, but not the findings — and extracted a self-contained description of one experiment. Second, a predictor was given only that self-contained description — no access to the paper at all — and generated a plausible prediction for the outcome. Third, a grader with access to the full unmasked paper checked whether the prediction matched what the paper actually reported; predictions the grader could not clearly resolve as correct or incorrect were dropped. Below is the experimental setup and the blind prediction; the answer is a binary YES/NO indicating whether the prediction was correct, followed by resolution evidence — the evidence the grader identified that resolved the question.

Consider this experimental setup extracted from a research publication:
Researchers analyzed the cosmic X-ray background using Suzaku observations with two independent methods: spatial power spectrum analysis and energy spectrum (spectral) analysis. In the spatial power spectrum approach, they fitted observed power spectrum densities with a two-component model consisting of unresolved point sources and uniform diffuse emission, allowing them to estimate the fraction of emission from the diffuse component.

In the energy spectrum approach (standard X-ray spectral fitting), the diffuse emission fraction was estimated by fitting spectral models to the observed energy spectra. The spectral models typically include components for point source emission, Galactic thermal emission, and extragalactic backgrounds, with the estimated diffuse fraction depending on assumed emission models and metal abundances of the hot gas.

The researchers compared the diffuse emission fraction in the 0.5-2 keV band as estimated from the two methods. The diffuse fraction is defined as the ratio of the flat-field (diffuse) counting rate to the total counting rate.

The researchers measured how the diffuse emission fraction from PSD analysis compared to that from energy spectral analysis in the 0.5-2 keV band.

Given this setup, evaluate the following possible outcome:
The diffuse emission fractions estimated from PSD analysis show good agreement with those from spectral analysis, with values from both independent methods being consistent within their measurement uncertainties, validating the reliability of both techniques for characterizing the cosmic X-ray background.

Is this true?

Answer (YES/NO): NO